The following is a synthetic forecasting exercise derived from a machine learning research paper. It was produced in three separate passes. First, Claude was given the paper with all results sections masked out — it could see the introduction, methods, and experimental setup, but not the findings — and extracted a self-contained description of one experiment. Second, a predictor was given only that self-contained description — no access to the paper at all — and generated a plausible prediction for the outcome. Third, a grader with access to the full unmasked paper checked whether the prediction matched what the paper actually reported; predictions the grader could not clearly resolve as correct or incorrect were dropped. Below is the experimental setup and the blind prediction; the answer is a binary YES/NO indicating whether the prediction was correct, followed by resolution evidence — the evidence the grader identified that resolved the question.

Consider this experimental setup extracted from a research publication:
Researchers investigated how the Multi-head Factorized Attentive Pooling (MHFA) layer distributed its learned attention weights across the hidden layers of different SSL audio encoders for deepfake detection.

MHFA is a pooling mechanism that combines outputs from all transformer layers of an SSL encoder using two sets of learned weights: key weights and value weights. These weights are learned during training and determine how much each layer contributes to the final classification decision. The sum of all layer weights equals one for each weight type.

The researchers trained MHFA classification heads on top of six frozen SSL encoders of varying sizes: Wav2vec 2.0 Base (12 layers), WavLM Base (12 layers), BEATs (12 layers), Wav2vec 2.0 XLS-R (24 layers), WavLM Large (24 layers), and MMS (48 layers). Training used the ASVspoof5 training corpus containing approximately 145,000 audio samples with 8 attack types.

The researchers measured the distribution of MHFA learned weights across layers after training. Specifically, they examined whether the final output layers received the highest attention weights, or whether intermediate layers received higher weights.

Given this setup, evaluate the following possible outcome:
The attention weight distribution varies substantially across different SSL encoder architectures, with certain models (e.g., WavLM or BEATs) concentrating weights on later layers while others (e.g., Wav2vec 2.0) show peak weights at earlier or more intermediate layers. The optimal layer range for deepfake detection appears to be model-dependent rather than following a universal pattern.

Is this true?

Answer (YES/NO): NO